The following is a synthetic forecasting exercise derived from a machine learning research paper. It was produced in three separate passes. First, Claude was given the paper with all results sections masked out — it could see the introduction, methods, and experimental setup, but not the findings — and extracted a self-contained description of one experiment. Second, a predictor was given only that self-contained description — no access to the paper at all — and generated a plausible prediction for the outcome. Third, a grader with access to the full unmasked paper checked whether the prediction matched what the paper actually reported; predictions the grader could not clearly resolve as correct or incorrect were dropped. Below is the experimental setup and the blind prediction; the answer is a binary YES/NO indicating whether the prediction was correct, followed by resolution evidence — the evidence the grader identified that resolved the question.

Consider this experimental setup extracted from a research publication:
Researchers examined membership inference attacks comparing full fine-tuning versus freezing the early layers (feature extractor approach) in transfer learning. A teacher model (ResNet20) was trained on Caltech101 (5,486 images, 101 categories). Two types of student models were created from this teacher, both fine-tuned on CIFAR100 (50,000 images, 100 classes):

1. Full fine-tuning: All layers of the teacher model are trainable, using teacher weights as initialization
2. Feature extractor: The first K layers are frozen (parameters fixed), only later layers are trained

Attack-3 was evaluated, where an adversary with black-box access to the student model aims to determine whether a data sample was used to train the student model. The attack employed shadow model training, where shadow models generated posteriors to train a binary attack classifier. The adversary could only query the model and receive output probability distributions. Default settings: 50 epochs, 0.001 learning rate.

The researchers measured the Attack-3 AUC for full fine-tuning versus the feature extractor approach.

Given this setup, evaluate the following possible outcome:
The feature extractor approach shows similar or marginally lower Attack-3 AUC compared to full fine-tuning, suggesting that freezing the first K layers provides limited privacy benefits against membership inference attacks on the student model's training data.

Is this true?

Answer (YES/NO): NO